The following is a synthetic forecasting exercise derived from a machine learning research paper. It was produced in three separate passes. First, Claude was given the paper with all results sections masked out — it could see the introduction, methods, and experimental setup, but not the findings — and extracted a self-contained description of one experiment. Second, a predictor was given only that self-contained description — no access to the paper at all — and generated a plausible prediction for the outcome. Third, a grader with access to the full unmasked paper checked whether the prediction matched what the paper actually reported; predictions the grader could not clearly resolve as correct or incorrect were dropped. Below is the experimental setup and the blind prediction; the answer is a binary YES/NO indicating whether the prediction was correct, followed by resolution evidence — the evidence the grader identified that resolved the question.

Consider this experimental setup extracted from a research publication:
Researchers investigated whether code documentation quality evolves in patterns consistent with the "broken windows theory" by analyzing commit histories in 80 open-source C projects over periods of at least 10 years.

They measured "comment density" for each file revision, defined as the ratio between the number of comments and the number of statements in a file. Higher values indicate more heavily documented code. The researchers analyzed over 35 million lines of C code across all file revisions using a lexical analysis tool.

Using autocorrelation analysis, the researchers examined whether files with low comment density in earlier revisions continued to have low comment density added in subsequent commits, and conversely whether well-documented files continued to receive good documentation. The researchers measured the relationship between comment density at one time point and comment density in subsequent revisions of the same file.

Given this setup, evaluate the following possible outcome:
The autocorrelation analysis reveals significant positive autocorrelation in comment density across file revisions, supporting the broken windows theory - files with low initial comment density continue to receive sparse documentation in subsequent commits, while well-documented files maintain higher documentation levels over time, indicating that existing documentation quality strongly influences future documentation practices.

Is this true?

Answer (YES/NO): YES